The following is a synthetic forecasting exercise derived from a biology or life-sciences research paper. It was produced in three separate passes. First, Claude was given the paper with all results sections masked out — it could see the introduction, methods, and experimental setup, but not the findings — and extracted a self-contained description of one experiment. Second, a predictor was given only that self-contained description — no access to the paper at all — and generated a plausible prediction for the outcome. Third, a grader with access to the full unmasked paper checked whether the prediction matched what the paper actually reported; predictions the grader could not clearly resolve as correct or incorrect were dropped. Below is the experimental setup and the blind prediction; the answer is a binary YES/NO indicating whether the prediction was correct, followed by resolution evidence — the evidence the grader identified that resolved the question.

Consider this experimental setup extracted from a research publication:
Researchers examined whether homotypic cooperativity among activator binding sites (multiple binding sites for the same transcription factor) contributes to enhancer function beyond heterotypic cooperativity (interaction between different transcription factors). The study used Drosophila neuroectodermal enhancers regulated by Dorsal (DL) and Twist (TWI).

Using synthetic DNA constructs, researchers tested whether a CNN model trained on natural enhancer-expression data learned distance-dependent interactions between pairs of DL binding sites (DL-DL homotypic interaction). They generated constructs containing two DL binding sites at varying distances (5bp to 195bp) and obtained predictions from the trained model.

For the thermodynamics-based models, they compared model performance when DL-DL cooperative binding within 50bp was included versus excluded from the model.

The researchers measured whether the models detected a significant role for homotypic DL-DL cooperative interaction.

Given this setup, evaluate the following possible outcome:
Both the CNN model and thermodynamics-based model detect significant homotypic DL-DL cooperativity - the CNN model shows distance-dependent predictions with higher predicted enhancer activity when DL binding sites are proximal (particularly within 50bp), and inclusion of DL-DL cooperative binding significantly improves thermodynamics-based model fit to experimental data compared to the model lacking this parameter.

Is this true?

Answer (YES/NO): NO